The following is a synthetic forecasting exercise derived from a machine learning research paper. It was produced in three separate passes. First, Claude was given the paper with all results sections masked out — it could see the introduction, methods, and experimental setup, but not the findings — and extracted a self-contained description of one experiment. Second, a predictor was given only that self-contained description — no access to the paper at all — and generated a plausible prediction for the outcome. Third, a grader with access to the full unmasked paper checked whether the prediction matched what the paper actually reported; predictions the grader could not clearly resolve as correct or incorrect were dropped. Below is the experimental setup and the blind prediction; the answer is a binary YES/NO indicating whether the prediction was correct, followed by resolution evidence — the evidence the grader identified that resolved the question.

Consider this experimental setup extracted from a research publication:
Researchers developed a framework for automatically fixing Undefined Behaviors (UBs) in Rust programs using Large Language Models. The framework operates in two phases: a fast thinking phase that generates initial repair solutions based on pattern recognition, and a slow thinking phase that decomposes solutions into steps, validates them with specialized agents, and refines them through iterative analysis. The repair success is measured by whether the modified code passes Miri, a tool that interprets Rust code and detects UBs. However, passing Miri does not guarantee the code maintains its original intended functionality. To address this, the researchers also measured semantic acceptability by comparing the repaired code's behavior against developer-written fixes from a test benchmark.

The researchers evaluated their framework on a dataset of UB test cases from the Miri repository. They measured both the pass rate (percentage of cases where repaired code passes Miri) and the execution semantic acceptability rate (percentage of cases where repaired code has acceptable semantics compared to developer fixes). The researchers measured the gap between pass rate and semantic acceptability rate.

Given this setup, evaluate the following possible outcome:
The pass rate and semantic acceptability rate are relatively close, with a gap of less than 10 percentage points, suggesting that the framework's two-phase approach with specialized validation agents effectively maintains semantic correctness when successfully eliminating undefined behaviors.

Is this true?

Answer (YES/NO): NO